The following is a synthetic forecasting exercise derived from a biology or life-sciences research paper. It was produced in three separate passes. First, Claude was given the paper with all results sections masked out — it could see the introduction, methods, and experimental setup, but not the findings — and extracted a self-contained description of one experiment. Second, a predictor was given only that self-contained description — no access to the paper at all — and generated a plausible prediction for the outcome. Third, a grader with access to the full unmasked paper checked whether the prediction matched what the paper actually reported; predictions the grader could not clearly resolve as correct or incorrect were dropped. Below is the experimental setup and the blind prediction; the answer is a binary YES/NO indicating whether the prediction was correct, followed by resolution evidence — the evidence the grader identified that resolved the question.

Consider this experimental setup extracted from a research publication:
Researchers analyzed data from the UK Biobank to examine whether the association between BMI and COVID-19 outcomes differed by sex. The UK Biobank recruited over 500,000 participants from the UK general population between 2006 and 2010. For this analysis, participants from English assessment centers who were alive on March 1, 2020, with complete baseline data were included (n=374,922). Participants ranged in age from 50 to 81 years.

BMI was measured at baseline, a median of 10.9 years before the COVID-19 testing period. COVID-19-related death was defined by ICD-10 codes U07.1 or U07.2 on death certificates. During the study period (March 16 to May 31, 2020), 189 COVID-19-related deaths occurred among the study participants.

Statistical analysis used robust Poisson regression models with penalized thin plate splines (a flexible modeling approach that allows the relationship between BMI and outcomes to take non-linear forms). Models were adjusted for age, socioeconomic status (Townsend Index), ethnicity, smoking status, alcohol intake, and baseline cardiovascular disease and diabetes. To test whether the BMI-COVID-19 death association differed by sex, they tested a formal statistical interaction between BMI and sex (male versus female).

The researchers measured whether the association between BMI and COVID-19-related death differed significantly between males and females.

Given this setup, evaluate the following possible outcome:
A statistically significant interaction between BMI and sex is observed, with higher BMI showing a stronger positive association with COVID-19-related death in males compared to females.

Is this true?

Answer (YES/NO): NO